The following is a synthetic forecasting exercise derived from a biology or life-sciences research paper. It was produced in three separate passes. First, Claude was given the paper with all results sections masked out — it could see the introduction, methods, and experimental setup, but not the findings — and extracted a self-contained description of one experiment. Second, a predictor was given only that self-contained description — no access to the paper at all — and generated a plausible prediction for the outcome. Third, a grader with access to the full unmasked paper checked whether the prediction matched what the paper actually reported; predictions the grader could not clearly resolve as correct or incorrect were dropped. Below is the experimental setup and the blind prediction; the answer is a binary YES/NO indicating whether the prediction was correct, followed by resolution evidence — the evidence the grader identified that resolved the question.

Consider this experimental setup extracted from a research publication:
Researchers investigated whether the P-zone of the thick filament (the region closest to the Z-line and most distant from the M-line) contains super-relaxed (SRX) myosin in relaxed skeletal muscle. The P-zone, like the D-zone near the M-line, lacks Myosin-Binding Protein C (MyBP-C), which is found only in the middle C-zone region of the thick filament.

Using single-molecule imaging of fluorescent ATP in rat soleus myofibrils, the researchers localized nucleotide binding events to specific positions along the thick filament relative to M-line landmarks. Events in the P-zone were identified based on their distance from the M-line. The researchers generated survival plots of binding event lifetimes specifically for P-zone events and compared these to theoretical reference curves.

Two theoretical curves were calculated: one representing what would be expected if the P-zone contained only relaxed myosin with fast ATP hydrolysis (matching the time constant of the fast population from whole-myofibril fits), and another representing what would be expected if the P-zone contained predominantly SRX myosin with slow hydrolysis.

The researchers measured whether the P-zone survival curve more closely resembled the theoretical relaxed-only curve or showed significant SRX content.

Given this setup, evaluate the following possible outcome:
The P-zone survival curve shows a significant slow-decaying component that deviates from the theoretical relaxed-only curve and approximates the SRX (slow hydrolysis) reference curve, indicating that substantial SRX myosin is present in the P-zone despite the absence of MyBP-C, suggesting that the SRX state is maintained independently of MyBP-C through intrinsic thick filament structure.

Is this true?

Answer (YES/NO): NO